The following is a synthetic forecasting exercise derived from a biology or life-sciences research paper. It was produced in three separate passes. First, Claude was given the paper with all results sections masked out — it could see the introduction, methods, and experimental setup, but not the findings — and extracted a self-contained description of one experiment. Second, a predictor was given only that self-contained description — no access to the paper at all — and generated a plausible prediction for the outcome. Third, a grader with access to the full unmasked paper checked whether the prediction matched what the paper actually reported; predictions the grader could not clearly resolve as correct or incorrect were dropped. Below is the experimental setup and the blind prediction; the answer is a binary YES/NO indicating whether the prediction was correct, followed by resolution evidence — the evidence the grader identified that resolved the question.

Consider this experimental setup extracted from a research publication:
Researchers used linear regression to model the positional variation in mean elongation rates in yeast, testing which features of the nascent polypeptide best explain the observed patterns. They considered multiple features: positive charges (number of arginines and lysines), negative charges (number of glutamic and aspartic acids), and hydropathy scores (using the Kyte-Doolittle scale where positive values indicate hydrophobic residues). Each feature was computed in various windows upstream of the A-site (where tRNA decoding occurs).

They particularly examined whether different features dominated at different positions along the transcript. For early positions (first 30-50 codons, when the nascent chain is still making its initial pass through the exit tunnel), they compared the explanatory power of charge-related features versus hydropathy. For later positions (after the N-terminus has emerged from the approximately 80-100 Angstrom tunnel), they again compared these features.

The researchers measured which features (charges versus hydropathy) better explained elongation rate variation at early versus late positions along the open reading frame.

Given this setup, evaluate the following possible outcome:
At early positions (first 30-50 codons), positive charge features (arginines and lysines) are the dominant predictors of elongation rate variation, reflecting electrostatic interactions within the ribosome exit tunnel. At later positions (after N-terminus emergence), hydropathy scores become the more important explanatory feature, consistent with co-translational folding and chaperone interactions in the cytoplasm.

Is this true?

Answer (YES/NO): NO